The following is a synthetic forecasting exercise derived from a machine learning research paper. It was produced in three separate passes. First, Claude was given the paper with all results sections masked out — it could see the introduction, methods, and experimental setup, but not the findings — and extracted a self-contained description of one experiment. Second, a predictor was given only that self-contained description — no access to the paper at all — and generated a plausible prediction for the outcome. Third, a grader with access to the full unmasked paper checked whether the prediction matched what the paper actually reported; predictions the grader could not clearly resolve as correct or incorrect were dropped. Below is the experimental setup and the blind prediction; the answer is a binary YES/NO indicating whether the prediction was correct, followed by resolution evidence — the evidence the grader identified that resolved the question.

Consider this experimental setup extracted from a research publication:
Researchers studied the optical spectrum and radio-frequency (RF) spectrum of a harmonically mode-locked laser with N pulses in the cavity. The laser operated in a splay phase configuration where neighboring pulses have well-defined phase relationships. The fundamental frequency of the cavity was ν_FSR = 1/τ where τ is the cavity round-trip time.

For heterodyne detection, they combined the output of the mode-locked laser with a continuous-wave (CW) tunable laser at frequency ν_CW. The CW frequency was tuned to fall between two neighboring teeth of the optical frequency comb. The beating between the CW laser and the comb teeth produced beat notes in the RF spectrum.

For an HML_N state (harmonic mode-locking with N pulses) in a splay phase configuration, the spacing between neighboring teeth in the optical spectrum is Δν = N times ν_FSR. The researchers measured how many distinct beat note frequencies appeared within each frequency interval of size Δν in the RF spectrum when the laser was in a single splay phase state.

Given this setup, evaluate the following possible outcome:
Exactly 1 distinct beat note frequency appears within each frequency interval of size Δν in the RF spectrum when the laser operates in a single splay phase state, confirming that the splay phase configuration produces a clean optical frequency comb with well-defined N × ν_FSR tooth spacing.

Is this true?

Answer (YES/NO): NO